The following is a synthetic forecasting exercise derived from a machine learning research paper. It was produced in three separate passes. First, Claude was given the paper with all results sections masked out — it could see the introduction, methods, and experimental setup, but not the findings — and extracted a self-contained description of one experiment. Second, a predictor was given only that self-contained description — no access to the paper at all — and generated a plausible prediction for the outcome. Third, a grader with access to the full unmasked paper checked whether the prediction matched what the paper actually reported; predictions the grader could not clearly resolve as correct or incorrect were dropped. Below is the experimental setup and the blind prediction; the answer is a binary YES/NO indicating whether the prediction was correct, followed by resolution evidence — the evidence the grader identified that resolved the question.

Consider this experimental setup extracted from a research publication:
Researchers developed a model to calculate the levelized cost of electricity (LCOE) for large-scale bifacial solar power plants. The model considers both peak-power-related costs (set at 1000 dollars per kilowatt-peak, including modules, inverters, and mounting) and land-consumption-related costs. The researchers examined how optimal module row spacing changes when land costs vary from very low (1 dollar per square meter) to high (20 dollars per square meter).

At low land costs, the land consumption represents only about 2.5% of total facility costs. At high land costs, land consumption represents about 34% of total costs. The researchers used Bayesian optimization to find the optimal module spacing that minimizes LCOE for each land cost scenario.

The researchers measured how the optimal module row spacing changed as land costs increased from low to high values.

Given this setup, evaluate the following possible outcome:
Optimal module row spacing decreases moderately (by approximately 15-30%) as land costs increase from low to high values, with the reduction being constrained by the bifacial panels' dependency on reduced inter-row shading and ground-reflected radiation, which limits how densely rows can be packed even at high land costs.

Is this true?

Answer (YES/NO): NO